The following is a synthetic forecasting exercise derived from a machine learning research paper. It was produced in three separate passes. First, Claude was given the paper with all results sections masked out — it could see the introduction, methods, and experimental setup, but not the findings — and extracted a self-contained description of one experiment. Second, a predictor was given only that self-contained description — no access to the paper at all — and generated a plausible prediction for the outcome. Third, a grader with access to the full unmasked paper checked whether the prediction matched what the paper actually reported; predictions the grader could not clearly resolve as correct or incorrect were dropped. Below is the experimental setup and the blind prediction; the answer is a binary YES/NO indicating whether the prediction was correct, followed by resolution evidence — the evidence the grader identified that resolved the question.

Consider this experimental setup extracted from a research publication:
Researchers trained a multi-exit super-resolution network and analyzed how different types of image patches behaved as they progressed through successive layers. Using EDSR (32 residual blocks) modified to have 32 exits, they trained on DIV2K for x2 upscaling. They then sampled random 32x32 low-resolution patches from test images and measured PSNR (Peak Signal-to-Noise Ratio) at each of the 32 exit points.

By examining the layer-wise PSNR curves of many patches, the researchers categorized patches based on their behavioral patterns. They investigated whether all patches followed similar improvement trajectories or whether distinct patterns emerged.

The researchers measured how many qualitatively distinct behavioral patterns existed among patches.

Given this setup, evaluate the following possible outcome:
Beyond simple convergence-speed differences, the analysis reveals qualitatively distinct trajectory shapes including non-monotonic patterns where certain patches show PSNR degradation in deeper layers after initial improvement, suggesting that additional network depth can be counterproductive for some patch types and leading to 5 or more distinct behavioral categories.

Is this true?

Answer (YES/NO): NO